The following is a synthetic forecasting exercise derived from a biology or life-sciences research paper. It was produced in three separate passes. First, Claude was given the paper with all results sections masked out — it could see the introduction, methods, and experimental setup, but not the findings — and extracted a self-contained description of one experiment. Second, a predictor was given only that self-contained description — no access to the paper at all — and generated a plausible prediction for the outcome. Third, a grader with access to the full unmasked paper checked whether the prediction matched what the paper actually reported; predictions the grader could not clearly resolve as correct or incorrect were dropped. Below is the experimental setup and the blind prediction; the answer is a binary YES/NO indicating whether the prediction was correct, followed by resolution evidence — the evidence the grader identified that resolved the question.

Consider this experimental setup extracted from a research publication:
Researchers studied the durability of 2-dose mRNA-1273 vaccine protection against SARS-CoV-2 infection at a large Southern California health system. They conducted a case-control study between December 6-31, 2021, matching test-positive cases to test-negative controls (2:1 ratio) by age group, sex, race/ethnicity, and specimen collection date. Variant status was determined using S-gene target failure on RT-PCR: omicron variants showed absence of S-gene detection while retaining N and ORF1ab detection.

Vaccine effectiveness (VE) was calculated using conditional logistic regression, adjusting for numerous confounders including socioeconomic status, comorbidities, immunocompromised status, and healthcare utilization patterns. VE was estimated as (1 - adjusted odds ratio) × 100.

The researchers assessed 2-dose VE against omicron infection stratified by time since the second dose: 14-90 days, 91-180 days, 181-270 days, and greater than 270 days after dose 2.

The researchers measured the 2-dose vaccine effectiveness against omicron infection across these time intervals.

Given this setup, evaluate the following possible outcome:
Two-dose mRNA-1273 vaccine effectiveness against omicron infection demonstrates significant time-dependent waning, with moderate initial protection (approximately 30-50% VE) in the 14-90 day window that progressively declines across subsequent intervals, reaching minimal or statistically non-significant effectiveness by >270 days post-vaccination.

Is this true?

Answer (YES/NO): YES